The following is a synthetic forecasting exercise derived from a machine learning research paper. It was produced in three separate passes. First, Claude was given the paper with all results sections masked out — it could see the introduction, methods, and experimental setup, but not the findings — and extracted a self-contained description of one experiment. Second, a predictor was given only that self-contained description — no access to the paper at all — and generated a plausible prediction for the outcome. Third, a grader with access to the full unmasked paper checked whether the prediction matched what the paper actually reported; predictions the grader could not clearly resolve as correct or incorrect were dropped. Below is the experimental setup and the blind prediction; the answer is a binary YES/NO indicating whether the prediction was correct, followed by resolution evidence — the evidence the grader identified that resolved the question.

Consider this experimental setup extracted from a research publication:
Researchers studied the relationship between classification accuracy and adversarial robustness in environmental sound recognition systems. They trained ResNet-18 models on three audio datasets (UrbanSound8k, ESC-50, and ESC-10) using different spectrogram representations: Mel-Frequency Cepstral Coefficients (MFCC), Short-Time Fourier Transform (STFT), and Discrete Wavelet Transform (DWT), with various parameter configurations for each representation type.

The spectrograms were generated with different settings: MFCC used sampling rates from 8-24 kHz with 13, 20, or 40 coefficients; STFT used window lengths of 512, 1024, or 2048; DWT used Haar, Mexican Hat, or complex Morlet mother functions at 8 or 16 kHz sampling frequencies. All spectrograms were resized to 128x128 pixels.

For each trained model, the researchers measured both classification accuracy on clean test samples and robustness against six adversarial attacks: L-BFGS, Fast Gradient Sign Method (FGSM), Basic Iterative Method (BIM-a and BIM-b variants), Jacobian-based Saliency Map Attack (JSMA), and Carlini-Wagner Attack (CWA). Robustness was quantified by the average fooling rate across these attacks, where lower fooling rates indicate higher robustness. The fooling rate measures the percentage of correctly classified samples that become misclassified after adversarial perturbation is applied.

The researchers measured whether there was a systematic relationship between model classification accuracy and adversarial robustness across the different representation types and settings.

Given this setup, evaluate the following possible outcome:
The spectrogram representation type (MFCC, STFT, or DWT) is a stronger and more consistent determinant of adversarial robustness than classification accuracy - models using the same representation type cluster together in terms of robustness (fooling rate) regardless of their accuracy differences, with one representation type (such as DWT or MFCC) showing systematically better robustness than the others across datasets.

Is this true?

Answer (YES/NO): NO